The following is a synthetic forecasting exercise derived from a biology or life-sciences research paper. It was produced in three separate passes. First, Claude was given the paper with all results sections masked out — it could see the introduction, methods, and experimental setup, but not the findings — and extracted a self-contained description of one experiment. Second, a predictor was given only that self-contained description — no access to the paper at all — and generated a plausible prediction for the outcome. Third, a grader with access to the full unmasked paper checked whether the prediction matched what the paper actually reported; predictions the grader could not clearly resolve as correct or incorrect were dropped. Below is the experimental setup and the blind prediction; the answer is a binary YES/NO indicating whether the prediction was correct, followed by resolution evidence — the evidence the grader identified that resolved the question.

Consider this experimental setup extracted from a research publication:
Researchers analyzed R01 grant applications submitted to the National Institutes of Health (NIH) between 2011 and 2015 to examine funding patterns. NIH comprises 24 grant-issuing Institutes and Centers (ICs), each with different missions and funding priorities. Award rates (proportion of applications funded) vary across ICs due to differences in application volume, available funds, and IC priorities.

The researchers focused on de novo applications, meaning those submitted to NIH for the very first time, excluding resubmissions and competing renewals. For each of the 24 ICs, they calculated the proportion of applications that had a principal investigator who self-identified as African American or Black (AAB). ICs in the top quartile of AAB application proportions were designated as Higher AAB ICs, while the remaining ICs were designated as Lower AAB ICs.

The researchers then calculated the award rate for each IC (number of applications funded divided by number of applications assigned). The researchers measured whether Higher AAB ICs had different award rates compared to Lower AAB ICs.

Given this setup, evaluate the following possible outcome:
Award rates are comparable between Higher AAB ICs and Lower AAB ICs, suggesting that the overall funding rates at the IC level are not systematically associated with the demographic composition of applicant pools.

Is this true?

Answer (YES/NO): NO